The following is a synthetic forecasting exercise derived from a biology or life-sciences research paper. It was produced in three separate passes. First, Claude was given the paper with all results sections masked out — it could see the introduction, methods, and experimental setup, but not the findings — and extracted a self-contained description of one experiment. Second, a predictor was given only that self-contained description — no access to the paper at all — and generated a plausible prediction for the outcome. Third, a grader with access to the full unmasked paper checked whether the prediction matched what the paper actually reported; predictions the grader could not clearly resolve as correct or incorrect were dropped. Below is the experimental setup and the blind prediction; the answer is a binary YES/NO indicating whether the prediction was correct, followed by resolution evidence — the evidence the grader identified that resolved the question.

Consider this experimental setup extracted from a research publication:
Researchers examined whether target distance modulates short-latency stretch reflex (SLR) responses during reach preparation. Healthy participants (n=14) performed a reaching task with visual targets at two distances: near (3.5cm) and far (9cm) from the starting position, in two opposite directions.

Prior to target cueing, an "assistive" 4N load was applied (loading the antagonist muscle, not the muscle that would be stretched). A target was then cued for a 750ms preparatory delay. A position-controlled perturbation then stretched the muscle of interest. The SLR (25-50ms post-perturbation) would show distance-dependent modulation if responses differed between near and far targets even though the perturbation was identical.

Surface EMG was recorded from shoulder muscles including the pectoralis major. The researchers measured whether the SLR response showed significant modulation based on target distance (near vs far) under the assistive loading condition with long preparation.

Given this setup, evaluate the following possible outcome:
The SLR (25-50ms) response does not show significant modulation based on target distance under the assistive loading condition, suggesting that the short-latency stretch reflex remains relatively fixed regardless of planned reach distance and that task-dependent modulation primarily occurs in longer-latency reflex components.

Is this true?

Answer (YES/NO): NO